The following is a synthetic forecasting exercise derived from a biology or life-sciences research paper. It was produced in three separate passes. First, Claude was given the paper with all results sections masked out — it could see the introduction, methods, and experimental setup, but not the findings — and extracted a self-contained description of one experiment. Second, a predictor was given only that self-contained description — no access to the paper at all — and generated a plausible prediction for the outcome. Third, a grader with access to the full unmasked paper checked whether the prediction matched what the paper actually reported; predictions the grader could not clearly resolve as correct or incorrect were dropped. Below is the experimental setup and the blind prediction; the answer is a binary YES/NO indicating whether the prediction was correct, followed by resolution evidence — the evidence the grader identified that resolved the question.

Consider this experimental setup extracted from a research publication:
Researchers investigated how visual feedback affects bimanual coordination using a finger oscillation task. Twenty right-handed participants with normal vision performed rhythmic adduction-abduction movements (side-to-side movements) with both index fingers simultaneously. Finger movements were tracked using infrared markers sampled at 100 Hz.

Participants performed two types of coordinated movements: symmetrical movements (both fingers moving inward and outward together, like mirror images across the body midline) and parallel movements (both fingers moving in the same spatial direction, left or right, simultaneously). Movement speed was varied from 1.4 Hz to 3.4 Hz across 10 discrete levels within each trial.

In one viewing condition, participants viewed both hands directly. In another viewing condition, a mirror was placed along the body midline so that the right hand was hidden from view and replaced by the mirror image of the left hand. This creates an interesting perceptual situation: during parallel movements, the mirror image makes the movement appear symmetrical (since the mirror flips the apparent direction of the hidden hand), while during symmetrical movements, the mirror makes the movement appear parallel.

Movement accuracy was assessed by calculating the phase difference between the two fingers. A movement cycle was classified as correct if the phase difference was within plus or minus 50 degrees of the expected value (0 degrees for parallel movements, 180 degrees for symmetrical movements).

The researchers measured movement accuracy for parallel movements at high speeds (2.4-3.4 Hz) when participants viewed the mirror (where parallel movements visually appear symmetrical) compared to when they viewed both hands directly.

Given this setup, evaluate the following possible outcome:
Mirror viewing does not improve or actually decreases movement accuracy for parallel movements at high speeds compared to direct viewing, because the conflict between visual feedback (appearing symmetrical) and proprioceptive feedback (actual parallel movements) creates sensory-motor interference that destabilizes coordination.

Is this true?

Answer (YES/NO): YES